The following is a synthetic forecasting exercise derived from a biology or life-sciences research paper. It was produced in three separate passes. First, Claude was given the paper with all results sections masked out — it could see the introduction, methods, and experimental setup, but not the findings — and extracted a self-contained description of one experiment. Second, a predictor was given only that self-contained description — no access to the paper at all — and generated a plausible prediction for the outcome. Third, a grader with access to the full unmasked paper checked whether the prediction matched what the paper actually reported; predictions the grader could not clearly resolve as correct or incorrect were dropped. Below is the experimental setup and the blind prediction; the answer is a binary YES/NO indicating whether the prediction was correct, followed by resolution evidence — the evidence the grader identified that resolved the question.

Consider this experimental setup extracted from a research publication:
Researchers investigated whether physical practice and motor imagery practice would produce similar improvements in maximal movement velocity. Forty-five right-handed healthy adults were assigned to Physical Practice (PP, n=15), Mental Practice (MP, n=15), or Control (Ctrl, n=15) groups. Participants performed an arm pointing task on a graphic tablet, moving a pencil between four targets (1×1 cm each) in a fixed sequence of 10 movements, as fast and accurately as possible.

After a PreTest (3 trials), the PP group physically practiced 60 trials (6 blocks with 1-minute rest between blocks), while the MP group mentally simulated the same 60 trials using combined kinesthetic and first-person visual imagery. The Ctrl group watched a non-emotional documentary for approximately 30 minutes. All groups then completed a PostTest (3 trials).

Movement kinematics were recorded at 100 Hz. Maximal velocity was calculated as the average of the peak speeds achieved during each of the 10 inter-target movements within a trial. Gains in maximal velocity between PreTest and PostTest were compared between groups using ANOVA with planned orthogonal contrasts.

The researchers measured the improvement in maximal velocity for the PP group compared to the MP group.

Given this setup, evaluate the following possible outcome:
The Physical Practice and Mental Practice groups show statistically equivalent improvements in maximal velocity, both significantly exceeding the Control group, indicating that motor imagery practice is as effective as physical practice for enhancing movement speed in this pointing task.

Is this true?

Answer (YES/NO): YES